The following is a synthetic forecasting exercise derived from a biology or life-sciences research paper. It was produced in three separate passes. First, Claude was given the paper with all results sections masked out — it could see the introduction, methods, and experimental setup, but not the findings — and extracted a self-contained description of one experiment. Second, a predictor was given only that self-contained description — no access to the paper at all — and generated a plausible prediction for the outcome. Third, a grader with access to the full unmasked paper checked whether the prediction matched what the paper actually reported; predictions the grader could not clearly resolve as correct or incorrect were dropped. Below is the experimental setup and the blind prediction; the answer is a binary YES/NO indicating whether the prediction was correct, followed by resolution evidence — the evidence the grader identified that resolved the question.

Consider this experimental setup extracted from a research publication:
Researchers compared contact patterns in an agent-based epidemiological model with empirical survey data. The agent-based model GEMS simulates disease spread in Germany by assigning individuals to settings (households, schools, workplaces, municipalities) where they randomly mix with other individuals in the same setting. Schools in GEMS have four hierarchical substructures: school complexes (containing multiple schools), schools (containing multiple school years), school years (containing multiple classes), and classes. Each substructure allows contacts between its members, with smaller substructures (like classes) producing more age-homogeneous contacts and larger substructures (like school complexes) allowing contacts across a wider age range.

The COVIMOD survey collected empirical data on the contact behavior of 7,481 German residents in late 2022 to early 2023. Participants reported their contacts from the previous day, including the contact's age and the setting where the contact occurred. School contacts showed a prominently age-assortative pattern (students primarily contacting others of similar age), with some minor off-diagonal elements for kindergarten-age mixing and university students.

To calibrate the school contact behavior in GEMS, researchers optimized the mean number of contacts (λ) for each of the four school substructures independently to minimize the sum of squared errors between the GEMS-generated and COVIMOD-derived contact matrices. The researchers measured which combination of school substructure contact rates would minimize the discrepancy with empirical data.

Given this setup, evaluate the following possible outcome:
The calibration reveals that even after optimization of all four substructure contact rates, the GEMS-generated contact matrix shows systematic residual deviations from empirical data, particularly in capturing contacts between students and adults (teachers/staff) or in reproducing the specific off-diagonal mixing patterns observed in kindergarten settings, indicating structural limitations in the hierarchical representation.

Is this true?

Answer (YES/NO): YES